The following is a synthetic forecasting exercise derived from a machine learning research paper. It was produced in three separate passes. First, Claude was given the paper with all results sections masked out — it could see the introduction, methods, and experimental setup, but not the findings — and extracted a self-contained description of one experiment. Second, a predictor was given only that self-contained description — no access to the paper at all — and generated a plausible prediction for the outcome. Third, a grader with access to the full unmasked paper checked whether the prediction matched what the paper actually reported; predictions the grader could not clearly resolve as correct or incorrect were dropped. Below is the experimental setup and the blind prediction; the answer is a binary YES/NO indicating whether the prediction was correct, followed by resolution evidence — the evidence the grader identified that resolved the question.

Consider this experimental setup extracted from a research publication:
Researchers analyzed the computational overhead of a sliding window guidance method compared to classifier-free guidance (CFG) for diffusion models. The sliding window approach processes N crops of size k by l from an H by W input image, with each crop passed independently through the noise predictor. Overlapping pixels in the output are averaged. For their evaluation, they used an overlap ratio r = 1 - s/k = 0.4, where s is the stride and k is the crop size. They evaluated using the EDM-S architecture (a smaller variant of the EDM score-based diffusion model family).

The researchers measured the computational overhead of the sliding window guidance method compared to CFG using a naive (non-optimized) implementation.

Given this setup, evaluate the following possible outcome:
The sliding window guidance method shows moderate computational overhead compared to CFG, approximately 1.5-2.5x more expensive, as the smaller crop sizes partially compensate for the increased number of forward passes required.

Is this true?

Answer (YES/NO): NO